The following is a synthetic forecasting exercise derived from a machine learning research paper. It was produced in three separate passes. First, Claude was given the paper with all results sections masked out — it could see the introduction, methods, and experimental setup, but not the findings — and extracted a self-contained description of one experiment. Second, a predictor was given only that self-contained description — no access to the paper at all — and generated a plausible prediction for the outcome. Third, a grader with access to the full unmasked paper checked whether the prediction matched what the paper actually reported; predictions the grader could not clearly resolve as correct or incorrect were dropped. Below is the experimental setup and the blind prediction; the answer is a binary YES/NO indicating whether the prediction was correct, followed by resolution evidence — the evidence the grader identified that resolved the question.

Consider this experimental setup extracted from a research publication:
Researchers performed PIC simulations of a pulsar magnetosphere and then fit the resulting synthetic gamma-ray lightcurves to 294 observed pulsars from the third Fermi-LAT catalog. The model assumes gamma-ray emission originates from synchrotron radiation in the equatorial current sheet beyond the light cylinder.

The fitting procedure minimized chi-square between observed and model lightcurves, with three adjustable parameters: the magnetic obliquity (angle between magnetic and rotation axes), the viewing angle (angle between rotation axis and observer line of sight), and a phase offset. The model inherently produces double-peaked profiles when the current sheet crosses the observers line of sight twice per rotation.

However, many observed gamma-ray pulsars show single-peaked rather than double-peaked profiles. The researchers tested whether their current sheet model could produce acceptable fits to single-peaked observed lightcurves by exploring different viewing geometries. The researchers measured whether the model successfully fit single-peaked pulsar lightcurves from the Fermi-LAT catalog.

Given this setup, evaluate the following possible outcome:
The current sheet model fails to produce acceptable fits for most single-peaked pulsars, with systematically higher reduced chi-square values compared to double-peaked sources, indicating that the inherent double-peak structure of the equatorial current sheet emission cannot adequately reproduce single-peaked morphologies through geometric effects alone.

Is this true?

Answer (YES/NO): NO